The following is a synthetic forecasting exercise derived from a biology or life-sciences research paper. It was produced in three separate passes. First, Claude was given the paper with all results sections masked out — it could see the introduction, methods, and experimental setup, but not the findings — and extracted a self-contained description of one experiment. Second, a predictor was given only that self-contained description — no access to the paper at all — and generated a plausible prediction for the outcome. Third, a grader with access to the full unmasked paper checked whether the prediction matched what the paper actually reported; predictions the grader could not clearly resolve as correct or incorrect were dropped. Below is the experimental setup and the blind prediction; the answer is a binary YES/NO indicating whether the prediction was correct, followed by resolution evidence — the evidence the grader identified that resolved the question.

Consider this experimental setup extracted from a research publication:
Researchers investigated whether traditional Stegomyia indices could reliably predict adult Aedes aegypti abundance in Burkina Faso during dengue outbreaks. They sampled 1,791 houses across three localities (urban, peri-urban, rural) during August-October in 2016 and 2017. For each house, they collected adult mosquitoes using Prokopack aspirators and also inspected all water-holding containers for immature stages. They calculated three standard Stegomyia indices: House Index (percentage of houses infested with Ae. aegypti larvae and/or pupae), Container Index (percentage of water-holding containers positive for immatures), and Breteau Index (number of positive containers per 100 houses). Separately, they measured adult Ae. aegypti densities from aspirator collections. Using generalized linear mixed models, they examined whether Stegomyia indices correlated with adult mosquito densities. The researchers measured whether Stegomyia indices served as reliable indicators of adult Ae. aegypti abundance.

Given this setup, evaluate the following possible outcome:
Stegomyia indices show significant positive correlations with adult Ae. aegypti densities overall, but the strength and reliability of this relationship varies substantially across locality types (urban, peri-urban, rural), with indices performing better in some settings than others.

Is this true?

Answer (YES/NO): NO